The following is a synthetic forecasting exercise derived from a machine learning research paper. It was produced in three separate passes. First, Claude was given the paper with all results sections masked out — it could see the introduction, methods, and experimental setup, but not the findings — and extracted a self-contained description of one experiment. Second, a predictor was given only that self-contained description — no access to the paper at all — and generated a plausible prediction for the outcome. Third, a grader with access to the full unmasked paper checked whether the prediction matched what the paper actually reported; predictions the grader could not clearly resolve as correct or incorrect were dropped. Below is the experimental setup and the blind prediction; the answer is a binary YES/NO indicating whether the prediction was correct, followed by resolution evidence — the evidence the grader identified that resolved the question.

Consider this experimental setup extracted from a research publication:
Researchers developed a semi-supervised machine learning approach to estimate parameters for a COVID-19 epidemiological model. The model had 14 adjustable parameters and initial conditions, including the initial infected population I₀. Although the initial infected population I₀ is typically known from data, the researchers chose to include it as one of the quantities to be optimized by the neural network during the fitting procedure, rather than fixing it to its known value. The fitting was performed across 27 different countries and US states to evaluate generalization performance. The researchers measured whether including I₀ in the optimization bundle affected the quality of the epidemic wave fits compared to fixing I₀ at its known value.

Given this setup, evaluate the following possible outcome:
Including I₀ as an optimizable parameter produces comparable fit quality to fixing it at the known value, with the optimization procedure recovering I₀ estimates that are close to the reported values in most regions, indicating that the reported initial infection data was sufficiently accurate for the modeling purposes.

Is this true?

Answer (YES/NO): NO